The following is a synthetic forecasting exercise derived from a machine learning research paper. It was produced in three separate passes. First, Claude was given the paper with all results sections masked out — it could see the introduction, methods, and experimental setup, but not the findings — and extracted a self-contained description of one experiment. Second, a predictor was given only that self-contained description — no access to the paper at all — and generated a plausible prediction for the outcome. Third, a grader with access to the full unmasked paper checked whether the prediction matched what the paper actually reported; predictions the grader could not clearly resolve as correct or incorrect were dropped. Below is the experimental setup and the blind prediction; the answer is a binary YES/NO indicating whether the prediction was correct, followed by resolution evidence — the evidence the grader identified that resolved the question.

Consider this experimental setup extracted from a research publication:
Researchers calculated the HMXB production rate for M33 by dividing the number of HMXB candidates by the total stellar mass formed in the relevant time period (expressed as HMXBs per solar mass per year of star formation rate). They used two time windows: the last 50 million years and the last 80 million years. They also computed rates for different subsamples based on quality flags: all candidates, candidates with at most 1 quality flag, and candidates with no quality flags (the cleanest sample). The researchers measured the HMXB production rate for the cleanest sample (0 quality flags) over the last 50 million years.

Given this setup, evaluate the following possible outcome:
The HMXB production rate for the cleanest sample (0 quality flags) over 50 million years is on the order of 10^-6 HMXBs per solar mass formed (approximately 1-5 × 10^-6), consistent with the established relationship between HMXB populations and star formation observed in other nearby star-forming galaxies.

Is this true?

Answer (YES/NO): NO